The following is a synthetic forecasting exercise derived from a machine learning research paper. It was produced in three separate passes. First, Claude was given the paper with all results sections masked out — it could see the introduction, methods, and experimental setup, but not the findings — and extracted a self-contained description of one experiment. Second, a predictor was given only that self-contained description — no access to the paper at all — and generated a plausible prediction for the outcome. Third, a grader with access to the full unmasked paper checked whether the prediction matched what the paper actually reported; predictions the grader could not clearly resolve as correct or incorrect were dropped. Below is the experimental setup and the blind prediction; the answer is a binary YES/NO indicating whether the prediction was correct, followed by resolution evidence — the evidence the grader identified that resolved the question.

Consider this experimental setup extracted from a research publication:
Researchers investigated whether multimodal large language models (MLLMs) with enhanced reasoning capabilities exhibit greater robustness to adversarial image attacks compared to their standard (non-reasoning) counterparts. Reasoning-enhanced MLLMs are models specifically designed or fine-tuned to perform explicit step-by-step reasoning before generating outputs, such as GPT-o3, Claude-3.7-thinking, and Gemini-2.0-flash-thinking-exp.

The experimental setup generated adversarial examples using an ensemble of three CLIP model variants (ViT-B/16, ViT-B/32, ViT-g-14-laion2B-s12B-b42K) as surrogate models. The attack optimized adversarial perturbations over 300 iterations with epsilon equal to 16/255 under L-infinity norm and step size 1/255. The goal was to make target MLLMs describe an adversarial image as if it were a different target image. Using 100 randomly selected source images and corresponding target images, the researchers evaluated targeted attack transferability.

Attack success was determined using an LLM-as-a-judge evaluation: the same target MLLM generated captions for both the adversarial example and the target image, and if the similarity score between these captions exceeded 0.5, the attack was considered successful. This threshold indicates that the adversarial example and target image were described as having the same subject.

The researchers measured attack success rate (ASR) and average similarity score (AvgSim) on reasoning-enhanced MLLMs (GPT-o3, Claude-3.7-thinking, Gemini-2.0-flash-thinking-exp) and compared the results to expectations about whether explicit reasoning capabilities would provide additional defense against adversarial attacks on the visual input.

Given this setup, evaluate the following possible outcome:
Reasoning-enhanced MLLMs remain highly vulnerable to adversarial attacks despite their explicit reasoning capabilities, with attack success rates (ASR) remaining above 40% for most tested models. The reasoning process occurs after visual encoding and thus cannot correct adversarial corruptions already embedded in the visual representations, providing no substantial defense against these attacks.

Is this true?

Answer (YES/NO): YES